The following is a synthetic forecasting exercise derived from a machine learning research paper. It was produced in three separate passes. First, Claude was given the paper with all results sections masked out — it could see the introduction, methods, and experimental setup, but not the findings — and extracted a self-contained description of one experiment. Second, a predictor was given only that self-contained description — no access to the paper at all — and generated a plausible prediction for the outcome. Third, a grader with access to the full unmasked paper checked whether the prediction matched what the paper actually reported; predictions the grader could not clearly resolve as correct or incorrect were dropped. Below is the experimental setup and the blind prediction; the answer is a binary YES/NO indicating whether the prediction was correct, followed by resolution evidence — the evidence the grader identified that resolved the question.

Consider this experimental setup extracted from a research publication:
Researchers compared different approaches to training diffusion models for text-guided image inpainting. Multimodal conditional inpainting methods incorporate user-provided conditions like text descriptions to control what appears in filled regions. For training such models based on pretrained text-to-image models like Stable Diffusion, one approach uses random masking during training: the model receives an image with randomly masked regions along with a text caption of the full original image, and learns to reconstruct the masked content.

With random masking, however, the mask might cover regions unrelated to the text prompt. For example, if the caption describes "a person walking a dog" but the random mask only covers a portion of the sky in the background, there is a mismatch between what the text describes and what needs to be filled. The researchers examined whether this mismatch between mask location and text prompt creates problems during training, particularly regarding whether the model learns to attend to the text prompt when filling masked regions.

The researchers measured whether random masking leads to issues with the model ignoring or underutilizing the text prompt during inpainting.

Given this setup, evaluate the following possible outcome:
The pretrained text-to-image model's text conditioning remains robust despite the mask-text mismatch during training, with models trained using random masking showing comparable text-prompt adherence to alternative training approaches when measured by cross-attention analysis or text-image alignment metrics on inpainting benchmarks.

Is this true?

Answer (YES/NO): NO